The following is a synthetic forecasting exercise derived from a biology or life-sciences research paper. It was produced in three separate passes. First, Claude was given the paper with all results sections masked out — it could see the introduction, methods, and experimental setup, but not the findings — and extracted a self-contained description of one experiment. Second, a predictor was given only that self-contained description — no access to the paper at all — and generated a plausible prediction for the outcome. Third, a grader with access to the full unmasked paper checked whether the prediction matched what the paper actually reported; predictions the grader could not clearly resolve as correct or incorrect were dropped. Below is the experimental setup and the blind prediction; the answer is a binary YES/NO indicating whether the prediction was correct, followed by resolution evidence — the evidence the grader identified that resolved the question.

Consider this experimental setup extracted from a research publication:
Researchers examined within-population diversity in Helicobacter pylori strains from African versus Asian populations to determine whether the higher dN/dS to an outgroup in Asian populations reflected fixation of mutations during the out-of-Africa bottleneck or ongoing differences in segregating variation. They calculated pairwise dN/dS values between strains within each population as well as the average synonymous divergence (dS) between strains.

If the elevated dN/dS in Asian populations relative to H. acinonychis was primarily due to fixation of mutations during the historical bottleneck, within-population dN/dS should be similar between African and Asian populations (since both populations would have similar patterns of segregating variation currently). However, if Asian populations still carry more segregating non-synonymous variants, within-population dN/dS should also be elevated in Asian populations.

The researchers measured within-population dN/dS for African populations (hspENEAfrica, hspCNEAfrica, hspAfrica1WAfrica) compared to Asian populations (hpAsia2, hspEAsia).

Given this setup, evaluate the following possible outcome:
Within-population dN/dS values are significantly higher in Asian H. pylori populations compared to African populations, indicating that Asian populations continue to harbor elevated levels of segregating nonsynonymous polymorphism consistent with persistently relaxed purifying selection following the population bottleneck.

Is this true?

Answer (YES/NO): YES